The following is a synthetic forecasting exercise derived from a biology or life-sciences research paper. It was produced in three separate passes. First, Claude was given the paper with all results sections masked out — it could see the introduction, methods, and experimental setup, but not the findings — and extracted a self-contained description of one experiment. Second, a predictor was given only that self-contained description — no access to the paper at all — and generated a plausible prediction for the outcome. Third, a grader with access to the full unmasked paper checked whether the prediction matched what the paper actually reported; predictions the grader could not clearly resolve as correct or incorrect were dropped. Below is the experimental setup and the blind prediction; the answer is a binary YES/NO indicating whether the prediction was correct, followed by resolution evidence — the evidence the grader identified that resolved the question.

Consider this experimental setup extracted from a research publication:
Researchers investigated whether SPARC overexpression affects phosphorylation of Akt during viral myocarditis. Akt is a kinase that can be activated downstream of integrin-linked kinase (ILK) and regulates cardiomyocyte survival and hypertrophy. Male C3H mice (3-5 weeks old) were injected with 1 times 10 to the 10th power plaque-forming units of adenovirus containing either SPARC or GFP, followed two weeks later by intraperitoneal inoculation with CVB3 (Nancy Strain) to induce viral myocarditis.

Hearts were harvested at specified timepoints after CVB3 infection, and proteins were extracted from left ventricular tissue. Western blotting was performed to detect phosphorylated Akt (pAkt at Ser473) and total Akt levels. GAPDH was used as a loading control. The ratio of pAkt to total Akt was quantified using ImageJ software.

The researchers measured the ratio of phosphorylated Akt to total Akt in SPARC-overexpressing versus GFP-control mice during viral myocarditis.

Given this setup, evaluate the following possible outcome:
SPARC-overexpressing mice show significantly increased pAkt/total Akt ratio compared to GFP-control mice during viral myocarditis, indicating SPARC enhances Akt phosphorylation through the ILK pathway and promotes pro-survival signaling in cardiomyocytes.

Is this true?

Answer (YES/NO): NO